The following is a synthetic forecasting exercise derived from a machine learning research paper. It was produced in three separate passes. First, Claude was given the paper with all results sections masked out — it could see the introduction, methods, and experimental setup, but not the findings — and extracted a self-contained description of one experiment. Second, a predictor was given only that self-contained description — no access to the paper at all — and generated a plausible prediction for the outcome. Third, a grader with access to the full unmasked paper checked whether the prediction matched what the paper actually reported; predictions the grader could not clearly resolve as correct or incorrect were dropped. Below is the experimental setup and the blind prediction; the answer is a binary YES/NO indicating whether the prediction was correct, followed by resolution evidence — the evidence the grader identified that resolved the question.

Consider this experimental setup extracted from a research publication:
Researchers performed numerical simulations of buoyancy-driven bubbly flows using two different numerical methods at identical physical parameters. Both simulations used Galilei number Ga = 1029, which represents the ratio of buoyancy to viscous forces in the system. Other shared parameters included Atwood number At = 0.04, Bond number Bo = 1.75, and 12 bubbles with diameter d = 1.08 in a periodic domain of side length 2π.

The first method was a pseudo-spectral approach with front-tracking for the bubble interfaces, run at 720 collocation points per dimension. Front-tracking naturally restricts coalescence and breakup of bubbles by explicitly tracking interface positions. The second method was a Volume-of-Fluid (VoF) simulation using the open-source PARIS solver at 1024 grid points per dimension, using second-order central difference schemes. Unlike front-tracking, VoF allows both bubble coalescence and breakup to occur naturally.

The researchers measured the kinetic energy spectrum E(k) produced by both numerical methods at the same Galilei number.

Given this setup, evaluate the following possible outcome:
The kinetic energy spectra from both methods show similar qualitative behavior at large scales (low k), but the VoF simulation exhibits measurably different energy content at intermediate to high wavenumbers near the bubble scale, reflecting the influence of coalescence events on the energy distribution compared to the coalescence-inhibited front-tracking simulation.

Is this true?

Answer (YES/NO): NO